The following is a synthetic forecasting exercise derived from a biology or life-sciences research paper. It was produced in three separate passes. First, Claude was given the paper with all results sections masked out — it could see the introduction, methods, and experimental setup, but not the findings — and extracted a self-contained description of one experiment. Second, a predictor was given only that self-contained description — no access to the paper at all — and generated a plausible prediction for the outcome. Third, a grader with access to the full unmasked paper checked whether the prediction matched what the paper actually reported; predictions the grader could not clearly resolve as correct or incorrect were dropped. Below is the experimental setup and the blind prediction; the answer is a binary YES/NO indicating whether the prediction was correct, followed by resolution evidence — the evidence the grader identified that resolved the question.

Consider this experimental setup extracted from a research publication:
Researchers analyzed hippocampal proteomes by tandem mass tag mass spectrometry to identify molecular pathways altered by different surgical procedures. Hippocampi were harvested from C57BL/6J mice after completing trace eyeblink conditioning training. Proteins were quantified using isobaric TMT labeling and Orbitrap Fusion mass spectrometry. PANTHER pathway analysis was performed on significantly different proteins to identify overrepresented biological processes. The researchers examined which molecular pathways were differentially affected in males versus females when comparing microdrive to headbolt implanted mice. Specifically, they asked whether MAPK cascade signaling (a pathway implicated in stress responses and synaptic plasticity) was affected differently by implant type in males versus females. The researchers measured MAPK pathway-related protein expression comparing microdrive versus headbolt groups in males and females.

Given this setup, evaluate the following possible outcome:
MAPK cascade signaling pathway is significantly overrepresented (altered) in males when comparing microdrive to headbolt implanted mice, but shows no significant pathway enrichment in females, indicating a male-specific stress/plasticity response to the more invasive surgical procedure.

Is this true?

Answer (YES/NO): NO